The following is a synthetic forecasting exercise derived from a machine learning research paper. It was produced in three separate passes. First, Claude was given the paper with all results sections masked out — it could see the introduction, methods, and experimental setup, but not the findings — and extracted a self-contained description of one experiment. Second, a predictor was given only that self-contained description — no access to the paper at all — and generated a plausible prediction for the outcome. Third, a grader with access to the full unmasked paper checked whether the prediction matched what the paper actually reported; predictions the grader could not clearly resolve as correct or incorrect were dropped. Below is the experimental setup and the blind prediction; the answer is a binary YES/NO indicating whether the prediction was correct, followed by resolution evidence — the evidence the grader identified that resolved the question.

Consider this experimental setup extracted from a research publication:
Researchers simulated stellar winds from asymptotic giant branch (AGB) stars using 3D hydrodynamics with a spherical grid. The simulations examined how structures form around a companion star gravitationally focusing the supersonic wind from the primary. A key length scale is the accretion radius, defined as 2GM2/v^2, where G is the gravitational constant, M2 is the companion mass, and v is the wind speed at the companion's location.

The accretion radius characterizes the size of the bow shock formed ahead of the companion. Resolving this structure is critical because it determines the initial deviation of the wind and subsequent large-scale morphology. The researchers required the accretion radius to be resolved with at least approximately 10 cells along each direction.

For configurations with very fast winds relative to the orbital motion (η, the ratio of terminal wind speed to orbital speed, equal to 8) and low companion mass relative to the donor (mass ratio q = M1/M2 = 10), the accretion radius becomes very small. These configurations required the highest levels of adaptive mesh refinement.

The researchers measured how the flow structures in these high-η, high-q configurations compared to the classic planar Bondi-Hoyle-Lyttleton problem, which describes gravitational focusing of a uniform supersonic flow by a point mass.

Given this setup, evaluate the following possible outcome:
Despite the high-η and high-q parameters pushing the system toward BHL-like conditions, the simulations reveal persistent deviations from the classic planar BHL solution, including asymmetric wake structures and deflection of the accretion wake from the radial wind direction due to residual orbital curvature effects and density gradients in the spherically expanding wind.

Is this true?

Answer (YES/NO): NO